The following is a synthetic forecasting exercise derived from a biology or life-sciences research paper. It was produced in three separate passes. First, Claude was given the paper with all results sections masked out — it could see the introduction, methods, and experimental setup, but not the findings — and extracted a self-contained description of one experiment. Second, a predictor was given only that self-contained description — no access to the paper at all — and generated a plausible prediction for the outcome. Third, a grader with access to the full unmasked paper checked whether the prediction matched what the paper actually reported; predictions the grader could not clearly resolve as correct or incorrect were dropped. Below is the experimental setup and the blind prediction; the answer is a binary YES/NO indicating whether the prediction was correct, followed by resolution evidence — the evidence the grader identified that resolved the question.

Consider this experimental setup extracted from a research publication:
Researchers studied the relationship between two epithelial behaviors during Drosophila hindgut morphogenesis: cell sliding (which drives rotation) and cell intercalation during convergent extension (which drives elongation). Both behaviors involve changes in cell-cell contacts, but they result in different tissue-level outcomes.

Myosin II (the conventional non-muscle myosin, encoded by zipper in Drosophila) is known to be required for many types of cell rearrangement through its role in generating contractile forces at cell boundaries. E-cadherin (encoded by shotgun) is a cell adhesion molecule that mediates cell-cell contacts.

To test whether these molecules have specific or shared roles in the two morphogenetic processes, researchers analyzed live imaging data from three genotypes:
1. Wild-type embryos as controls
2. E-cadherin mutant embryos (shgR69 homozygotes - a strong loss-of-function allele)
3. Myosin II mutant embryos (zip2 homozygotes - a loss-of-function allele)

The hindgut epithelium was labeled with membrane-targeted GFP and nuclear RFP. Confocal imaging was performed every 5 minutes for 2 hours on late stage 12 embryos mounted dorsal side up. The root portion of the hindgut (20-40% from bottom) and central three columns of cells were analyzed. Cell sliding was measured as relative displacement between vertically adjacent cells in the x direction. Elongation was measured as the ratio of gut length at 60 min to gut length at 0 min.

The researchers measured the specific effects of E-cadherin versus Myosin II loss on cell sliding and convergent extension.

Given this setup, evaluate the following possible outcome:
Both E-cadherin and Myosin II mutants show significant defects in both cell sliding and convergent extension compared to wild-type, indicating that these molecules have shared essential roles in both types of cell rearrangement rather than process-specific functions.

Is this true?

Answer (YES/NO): NO